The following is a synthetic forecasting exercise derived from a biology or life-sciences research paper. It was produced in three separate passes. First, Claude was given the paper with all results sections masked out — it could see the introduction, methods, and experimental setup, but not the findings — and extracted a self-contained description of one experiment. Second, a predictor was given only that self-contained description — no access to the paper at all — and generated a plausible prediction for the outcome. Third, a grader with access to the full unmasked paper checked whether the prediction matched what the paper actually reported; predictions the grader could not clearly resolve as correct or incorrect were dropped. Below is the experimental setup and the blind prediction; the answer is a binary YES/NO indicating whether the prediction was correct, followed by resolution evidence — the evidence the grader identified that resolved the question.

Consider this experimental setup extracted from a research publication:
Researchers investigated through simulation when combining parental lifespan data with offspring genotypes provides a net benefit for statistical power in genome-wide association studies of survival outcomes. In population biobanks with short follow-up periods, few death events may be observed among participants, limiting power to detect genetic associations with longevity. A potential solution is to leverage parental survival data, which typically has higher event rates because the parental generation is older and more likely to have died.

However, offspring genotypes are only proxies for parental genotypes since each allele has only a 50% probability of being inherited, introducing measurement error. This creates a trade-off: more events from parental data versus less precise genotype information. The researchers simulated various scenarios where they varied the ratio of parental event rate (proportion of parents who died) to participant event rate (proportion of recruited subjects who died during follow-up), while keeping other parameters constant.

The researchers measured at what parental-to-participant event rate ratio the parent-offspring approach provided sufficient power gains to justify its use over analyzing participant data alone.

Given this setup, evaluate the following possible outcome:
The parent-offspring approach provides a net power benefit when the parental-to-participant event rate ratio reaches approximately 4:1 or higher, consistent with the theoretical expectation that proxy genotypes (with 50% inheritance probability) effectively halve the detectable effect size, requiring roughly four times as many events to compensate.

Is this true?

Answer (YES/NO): YES